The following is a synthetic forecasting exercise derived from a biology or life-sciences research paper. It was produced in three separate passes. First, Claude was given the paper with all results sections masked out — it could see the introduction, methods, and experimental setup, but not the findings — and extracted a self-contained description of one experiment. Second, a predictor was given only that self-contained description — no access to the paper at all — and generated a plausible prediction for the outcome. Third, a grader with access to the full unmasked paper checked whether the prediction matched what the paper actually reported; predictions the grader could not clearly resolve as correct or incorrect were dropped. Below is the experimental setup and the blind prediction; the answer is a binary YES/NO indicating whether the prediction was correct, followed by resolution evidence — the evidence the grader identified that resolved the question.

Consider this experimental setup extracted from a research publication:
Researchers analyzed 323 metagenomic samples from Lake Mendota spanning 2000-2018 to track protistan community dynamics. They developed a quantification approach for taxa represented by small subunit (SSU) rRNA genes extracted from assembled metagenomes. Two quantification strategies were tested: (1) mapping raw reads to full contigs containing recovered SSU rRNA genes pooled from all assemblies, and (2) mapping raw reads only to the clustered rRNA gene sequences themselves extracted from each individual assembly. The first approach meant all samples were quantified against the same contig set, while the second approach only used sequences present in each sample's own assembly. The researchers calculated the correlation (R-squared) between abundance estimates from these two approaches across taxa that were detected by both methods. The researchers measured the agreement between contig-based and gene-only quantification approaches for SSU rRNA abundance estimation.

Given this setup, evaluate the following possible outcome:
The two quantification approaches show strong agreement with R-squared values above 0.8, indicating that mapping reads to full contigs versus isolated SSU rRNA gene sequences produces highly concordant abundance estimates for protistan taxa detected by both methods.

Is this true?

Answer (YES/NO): NO